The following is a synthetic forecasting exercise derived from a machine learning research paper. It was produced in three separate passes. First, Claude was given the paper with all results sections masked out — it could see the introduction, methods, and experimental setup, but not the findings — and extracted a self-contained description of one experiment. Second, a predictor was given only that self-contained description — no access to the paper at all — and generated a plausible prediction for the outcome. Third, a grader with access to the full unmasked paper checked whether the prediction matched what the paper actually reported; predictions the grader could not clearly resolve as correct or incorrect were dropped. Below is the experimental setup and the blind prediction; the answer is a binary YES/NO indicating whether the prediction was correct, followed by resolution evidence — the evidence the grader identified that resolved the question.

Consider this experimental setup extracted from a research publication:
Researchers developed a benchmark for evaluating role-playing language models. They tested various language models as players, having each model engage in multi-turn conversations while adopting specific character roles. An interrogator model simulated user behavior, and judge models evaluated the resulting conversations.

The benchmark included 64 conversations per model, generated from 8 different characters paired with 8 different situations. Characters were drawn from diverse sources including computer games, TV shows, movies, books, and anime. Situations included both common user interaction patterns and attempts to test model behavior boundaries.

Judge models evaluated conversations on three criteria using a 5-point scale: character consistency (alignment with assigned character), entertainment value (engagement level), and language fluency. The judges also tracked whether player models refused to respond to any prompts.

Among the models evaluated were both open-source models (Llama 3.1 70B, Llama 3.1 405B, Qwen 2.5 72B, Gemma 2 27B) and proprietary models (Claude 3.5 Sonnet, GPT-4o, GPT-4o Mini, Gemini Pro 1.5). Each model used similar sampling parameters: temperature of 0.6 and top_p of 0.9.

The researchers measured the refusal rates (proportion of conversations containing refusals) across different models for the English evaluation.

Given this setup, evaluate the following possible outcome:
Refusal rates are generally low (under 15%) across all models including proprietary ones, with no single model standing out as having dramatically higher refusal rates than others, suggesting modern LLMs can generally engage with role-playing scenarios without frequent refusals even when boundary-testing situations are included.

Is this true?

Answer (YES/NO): NO